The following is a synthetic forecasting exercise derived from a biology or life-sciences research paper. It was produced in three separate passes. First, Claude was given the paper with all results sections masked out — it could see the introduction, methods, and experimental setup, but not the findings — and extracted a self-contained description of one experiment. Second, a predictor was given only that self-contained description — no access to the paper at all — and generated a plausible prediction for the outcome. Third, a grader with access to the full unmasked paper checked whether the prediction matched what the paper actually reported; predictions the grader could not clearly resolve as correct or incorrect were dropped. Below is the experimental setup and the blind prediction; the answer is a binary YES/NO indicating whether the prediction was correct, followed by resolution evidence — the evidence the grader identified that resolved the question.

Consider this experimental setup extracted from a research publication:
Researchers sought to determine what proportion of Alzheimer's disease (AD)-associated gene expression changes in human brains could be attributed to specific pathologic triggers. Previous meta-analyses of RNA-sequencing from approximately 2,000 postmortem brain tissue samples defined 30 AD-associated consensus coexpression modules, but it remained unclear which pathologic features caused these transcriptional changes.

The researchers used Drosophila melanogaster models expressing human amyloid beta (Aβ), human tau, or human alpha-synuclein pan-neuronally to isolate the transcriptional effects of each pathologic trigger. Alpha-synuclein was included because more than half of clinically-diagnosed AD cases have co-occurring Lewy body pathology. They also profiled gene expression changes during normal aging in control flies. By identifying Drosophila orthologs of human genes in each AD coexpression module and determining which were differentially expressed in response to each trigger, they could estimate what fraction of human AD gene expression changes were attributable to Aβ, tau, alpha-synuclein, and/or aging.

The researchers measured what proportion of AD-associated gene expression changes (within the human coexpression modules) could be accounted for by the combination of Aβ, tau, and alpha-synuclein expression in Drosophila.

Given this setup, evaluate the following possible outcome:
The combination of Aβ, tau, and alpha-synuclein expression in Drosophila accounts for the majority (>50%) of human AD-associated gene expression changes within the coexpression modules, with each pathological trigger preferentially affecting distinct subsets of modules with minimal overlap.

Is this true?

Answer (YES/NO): NO